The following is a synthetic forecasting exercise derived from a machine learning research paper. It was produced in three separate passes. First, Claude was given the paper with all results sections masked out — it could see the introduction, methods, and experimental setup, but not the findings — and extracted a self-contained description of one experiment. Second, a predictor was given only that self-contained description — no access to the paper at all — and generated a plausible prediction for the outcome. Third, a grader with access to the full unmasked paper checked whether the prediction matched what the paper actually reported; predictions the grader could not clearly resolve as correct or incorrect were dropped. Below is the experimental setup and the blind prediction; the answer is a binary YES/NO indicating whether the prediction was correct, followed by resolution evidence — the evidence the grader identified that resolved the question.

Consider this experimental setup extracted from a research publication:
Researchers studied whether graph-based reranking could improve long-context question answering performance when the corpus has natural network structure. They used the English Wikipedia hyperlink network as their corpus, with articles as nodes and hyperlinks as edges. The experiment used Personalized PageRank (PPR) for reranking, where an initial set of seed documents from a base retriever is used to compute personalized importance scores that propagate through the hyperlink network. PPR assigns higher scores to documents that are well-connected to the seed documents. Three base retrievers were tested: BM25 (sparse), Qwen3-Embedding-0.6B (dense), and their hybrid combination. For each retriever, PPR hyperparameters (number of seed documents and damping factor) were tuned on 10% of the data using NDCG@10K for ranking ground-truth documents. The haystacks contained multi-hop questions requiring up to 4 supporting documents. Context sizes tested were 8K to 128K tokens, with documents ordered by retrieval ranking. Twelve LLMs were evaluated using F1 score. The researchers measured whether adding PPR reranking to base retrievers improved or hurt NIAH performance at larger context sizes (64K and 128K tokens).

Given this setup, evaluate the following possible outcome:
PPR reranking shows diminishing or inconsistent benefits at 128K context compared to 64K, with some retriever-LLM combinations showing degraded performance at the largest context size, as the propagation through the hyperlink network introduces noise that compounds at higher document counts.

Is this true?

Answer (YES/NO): NO